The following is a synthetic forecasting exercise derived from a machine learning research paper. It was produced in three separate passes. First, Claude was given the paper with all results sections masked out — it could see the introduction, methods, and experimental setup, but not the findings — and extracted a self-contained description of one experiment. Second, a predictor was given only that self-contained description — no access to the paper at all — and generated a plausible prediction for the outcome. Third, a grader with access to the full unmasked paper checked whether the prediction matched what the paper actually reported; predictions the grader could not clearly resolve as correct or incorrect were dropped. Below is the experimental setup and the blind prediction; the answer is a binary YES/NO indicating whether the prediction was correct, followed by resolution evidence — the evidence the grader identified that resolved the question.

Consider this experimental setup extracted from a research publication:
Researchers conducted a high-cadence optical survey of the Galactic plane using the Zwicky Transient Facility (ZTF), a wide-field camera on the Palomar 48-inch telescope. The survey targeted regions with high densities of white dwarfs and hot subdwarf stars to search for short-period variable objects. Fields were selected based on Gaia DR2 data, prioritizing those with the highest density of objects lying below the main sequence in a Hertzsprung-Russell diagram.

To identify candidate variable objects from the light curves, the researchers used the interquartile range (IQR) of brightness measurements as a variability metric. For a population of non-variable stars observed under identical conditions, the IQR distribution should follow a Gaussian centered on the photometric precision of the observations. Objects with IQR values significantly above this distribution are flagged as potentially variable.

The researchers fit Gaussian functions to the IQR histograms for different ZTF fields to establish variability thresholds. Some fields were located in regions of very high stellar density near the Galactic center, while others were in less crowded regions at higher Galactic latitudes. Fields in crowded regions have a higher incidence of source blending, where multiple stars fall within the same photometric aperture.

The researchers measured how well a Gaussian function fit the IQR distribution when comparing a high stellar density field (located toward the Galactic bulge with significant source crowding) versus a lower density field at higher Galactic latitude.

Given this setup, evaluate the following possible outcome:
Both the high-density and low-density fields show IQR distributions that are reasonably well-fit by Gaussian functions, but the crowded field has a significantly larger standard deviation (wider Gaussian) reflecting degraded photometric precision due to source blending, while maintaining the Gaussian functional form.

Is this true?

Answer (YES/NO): NO